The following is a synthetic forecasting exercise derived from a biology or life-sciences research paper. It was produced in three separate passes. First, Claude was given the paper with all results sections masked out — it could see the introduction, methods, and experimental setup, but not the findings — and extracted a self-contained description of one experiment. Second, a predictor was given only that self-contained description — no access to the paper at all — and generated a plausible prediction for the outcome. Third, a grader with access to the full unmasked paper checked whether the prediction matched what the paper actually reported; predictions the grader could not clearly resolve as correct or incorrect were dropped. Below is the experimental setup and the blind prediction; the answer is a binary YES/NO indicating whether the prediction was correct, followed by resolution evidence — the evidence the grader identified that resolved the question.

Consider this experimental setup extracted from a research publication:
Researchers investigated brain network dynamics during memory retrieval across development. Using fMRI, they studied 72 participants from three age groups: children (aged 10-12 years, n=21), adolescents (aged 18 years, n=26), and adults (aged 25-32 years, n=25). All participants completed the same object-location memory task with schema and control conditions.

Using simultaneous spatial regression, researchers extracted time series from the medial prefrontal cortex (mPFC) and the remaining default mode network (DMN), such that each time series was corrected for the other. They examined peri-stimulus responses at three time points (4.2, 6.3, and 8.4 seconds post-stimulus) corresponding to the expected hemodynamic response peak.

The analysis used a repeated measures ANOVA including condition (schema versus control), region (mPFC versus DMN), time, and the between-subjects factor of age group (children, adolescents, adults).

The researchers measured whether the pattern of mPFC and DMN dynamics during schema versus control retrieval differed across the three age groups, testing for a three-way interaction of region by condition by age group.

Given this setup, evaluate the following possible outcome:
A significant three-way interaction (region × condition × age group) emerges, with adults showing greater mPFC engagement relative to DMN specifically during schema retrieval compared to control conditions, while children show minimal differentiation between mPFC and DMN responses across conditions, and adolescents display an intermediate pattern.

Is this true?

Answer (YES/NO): NO